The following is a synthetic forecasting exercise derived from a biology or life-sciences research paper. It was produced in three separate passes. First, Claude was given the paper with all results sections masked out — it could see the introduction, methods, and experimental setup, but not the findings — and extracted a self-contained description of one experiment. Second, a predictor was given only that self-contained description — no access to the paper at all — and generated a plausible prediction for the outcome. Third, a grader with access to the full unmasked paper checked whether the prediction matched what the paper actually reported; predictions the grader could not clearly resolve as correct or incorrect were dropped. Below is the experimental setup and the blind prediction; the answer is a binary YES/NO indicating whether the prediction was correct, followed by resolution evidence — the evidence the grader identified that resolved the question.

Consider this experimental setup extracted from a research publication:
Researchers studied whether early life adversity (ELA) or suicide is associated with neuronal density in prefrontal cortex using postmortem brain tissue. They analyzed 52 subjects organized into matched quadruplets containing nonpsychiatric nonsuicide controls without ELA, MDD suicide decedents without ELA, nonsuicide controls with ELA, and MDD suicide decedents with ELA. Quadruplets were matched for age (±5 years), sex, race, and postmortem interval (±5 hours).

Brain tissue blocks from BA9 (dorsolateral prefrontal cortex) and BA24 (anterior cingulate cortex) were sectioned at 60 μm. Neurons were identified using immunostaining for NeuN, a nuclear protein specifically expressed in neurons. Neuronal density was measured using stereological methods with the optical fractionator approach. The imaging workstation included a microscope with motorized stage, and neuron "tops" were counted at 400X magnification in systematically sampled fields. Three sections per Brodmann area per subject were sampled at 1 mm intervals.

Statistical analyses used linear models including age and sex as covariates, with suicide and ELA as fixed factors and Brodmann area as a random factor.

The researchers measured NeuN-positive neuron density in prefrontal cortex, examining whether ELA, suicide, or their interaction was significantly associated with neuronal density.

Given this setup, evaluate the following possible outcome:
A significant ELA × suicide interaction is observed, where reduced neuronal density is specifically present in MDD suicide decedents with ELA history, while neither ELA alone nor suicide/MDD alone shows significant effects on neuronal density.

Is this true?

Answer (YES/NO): NO